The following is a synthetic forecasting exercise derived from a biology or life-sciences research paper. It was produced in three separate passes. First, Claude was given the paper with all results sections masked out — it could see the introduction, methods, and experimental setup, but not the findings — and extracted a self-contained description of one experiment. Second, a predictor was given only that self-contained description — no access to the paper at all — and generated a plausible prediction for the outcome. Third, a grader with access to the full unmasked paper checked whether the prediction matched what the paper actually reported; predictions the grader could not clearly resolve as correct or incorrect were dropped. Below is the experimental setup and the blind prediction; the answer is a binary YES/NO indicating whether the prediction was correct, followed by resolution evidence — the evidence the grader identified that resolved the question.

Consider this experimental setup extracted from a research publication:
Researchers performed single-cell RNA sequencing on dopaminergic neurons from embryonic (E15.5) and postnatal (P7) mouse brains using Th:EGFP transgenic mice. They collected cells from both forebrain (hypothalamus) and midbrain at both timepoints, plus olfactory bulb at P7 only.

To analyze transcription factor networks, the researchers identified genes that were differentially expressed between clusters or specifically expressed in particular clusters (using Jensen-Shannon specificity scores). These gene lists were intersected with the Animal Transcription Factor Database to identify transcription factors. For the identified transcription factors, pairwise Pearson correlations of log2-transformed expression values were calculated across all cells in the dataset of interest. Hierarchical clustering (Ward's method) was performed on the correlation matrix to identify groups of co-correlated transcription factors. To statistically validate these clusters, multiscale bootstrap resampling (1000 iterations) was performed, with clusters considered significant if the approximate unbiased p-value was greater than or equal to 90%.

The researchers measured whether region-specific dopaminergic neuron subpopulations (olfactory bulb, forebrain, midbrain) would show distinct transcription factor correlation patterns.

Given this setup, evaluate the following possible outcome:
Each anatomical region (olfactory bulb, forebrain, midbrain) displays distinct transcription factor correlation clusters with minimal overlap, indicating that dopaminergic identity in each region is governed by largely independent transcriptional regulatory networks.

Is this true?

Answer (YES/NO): YES